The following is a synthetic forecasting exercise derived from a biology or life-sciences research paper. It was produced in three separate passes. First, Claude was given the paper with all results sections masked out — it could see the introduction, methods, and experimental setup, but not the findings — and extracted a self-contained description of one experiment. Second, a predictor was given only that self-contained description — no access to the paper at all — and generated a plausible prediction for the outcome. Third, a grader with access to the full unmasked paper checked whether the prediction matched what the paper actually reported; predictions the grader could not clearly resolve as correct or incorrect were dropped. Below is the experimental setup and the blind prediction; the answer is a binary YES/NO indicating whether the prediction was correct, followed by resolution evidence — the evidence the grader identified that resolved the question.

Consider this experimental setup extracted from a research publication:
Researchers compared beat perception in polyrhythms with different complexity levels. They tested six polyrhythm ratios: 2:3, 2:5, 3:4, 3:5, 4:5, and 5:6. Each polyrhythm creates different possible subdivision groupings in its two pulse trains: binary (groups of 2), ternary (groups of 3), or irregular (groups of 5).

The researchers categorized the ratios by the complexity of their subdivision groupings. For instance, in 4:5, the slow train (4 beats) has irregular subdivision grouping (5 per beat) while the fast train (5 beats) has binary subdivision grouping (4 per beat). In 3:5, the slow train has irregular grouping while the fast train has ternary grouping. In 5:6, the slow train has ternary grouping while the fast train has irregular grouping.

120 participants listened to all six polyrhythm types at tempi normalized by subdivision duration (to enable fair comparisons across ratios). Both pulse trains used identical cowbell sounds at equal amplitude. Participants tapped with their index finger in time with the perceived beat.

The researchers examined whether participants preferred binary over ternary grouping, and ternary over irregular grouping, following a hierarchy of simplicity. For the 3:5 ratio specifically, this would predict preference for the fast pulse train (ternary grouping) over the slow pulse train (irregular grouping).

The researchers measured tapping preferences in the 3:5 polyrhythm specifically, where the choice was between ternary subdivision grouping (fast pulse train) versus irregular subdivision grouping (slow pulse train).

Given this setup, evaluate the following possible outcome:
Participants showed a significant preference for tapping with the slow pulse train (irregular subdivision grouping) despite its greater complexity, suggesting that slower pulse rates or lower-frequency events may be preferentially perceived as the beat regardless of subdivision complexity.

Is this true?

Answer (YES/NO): NO